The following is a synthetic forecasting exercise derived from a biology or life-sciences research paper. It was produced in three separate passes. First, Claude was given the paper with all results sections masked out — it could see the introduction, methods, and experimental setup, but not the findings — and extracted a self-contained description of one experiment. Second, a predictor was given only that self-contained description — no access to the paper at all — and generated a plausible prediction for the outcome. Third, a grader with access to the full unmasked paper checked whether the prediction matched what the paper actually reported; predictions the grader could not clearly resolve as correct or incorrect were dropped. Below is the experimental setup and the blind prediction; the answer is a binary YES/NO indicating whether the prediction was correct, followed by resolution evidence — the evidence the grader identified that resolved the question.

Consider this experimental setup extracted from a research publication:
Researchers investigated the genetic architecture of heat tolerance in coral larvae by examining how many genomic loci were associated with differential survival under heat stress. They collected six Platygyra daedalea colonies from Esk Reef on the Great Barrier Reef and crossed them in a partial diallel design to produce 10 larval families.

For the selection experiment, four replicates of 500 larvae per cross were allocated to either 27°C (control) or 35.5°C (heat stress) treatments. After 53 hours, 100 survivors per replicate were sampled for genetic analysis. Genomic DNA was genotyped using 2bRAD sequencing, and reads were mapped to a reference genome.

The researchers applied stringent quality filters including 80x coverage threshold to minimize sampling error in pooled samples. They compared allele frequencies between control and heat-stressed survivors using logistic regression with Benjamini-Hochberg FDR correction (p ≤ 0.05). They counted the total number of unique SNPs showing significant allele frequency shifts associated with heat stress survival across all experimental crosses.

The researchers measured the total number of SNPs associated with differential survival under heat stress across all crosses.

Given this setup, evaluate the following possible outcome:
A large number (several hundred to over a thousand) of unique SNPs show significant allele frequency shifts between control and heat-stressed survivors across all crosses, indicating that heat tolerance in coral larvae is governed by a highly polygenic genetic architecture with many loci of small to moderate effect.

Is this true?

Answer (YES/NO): YES